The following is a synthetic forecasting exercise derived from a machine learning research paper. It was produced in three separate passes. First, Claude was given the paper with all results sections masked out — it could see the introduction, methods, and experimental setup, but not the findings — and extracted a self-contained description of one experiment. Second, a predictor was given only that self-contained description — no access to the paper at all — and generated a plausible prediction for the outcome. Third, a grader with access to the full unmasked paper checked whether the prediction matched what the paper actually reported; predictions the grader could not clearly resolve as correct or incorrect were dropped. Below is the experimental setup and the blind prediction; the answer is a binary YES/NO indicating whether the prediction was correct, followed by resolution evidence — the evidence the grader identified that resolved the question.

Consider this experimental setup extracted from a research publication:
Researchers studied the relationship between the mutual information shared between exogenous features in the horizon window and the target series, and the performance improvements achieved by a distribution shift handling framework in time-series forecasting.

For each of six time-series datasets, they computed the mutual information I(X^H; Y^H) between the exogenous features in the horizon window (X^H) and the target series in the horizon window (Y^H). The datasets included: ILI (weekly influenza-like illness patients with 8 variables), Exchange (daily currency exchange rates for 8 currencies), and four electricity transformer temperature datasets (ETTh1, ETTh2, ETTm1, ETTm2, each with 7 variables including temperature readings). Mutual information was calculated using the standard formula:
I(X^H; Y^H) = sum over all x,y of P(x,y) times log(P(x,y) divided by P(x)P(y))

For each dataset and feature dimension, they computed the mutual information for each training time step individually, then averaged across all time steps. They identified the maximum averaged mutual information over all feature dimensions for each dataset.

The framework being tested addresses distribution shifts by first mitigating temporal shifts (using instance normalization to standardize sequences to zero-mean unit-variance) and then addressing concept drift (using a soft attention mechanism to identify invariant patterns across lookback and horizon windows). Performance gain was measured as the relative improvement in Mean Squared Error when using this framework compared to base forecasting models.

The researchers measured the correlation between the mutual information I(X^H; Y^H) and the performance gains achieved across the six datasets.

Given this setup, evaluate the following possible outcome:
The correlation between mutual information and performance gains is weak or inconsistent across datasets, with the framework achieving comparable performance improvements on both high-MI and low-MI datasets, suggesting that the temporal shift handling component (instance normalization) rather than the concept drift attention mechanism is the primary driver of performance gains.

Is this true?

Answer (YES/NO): NO